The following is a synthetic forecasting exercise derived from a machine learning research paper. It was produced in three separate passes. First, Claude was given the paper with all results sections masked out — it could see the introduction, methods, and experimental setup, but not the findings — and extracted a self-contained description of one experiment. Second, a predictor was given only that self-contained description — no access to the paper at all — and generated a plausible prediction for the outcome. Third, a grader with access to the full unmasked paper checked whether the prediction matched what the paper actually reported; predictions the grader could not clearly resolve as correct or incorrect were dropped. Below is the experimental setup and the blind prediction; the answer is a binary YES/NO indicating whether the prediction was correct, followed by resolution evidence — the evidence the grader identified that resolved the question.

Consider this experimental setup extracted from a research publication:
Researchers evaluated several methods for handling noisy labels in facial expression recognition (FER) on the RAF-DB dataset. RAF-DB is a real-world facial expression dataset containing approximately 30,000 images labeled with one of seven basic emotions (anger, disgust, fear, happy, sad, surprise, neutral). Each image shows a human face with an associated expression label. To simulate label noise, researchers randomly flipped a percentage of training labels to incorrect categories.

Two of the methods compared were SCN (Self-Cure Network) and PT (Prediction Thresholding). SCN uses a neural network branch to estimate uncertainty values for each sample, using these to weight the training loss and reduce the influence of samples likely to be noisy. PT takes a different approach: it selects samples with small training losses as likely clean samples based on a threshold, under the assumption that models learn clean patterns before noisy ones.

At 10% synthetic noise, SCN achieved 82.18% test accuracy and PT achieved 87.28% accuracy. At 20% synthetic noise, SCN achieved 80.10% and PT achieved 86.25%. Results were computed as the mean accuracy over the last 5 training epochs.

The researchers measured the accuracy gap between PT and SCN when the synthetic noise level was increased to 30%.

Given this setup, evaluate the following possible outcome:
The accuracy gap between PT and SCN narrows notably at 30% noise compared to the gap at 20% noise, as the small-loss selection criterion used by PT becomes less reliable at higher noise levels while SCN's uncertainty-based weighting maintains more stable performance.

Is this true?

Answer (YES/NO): NO